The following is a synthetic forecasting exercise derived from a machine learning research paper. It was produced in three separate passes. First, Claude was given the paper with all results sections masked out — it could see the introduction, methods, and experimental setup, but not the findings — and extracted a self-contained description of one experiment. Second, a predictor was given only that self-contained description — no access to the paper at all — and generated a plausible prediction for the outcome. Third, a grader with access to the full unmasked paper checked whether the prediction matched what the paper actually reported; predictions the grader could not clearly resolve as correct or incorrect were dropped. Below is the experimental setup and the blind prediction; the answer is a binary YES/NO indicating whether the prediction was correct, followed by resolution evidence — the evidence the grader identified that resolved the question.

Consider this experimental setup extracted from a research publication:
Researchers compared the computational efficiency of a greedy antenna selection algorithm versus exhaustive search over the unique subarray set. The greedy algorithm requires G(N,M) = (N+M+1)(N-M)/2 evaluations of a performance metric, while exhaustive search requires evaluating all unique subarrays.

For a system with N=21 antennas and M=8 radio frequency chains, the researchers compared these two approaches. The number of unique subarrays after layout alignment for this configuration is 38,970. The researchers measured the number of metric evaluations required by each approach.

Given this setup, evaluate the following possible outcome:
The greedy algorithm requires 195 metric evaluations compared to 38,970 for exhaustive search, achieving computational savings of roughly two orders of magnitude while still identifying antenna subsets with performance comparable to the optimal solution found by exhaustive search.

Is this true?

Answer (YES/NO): NO